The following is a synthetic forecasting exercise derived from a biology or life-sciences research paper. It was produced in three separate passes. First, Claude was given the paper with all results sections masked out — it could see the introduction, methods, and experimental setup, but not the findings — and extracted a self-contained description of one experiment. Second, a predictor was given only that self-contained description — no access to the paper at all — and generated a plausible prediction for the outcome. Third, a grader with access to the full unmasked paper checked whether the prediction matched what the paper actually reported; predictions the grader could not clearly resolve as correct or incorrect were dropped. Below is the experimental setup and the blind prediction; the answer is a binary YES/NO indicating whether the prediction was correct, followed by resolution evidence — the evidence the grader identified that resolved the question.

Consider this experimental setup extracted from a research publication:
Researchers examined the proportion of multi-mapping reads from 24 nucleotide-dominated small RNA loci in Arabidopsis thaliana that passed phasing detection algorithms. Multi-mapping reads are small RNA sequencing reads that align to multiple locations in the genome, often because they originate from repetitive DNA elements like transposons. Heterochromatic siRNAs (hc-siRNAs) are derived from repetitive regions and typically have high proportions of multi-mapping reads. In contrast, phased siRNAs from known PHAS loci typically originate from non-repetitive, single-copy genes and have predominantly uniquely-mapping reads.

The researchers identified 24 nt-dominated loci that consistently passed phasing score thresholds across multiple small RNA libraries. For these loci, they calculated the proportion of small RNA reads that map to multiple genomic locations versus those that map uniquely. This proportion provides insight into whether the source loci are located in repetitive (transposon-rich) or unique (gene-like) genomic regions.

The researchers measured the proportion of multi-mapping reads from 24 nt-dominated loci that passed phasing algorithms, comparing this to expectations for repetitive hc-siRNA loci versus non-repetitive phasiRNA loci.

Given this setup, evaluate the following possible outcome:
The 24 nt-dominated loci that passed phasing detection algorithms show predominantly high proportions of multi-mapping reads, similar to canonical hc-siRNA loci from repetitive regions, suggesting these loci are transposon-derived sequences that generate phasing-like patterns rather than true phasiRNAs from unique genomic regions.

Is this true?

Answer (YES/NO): NO